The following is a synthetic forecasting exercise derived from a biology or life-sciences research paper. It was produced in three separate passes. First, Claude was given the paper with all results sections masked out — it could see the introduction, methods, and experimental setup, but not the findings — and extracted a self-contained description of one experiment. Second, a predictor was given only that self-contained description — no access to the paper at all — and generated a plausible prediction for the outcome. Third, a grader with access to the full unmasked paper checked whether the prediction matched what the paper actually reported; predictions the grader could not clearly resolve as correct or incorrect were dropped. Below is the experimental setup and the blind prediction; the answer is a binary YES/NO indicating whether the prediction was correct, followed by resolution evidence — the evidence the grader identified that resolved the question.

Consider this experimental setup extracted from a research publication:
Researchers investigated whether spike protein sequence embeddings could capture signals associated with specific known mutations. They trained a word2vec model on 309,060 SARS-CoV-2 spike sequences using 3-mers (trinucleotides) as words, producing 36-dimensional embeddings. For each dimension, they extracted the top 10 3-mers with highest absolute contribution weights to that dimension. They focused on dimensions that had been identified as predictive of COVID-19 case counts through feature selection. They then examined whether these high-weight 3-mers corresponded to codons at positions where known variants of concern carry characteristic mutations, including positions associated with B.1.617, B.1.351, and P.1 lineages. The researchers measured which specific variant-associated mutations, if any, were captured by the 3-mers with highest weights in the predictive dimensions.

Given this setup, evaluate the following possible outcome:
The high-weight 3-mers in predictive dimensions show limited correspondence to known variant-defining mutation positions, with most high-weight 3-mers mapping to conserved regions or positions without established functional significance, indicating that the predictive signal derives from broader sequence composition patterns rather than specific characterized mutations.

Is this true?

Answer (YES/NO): NO